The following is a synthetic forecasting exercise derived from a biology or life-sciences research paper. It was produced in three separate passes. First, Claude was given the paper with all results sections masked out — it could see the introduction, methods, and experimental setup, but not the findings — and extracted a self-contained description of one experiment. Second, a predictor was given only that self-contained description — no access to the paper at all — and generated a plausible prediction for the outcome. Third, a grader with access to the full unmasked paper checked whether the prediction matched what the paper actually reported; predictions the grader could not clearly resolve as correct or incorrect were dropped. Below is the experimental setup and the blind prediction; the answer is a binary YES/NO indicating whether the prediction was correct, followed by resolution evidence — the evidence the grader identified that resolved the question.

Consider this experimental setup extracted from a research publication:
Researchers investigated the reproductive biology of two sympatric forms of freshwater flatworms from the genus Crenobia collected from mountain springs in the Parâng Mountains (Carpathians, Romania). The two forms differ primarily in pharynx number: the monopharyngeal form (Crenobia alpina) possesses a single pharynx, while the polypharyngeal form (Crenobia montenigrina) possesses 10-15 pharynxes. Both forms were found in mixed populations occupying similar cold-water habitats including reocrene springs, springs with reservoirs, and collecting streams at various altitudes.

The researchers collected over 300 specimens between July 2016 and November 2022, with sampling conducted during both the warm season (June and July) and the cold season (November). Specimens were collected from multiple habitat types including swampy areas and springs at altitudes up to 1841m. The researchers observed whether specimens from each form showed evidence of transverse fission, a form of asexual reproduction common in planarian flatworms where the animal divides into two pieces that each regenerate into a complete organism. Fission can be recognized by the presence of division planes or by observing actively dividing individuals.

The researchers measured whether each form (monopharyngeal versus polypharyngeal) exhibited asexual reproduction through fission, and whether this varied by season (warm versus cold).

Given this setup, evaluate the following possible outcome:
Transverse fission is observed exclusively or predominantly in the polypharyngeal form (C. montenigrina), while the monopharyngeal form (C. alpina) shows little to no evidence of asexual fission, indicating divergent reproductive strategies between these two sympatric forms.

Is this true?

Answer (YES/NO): YES